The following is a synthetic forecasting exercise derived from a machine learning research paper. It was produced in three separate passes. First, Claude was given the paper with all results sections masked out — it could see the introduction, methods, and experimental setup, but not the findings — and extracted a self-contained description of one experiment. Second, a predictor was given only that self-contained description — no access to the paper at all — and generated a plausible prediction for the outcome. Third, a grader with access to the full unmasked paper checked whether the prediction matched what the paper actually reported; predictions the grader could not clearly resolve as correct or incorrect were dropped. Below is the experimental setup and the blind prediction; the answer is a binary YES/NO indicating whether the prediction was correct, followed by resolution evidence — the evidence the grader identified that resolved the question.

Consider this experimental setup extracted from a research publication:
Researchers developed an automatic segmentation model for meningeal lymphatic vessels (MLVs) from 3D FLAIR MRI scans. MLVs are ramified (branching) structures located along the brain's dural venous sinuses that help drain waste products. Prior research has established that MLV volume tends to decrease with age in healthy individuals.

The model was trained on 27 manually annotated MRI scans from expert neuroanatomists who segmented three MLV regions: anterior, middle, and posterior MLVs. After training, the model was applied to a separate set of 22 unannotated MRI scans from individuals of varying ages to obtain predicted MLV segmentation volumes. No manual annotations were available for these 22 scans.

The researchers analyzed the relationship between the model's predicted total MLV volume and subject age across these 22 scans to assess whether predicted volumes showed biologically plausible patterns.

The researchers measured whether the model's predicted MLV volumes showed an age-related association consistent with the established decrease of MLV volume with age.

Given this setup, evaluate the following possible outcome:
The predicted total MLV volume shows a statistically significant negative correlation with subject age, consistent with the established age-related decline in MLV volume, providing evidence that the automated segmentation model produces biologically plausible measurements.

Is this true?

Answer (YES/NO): NO